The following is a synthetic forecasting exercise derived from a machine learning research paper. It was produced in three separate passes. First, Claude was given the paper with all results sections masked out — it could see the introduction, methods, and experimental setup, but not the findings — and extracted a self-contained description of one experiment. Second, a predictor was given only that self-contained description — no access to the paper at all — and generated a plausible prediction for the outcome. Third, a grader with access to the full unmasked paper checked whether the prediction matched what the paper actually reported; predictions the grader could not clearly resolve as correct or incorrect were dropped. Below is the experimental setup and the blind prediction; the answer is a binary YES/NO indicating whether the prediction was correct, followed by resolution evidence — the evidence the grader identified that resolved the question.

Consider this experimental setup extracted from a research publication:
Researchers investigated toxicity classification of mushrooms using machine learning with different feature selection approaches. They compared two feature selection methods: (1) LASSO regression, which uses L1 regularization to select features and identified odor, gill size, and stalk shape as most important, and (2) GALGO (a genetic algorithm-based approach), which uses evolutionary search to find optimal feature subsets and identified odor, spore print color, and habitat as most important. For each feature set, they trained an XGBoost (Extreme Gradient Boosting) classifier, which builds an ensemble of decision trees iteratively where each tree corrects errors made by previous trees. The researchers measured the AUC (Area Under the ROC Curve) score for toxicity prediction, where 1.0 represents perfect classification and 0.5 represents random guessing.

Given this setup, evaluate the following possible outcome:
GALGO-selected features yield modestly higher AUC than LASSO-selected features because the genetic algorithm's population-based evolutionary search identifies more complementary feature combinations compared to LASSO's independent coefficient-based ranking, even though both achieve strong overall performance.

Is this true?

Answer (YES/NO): NO